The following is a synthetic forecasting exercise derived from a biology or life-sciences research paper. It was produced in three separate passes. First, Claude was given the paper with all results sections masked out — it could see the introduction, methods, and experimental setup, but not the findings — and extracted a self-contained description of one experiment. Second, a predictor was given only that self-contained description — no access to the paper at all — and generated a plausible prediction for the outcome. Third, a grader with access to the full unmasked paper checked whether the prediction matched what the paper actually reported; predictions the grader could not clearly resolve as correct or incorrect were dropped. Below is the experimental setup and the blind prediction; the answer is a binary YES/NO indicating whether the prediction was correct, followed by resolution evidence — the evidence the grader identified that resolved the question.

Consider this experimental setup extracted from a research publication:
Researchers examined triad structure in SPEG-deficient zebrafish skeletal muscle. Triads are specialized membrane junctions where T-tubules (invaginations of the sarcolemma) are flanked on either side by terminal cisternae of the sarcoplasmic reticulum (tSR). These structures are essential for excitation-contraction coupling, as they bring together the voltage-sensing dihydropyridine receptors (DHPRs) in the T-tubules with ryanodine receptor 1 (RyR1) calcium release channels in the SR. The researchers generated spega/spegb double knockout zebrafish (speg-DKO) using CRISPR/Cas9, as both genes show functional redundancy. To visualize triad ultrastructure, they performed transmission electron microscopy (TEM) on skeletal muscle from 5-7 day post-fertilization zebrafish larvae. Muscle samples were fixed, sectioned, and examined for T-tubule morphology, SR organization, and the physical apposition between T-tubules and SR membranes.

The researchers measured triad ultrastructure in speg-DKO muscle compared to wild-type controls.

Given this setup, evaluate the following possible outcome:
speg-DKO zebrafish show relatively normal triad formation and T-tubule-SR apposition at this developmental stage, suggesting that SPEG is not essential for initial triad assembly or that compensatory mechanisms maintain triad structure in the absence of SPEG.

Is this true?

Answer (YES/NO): NO